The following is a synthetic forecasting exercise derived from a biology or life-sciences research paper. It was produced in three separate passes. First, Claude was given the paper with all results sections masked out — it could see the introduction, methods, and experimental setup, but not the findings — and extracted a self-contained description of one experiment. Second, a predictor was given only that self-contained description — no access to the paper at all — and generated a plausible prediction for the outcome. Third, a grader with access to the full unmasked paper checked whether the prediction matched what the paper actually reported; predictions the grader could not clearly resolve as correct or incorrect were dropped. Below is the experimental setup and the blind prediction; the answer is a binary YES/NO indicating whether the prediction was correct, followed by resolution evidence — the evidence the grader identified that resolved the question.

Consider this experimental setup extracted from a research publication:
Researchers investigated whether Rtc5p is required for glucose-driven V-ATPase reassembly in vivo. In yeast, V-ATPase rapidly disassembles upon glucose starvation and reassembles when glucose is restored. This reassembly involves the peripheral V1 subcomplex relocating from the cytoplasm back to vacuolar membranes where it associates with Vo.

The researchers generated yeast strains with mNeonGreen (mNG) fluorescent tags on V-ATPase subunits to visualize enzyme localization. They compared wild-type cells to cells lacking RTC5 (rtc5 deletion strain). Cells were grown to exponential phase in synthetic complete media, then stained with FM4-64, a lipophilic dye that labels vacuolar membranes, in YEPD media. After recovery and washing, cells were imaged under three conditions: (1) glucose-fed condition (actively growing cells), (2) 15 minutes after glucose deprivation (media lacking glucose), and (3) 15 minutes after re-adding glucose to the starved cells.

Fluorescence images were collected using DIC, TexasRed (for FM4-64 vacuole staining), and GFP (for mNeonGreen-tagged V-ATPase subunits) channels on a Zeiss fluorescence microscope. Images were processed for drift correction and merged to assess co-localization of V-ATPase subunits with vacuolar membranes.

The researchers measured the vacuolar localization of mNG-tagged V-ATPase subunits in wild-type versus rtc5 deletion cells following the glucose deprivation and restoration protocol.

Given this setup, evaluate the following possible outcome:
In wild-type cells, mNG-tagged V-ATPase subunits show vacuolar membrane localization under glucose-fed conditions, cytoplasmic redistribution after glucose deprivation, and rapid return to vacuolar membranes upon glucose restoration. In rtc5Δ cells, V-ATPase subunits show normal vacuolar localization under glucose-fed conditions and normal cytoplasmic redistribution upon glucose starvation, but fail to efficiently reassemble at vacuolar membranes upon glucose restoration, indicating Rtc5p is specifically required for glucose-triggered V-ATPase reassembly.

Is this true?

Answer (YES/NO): NO